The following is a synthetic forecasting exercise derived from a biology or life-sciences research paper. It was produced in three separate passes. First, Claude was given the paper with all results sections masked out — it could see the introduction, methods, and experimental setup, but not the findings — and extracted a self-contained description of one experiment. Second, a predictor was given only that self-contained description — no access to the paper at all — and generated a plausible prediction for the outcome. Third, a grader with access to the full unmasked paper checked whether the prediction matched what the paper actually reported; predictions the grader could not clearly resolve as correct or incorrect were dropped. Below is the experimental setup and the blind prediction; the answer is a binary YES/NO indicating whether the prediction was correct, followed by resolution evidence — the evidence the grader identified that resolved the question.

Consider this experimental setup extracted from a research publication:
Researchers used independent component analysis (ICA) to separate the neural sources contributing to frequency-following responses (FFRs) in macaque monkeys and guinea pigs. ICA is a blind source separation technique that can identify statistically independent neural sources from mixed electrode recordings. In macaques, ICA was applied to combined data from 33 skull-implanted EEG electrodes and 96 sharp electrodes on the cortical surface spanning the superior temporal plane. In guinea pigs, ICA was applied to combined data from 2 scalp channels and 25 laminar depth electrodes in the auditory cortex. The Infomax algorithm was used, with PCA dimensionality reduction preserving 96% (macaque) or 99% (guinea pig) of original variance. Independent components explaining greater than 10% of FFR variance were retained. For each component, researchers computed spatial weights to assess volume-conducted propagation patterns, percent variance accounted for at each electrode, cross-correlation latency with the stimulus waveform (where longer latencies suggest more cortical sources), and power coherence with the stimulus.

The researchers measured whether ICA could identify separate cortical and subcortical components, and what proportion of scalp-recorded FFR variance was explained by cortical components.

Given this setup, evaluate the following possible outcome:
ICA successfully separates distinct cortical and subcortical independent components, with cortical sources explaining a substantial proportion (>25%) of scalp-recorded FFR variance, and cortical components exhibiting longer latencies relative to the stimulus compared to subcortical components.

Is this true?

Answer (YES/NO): NO